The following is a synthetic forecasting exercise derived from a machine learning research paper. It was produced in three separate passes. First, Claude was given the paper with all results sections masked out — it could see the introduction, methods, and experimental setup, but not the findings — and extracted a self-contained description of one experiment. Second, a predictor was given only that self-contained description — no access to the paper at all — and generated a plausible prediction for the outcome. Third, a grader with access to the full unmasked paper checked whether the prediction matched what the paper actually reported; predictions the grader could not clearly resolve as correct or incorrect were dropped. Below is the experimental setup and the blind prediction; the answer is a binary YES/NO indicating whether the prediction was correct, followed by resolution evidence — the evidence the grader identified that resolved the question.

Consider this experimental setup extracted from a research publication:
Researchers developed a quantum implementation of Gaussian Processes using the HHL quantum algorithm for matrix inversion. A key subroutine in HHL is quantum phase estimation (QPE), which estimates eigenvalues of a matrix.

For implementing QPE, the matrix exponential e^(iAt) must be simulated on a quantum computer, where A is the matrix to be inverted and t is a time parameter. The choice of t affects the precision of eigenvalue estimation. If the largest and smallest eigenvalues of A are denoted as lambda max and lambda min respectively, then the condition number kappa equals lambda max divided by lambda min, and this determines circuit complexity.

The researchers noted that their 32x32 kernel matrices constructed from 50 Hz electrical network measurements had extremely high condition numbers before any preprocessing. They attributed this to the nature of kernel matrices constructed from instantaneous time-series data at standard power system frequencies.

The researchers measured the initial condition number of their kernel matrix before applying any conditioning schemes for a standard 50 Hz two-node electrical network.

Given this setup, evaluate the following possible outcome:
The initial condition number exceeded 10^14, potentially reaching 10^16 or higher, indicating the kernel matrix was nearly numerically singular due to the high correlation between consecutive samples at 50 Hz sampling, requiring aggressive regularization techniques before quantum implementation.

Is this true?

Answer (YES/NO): NO